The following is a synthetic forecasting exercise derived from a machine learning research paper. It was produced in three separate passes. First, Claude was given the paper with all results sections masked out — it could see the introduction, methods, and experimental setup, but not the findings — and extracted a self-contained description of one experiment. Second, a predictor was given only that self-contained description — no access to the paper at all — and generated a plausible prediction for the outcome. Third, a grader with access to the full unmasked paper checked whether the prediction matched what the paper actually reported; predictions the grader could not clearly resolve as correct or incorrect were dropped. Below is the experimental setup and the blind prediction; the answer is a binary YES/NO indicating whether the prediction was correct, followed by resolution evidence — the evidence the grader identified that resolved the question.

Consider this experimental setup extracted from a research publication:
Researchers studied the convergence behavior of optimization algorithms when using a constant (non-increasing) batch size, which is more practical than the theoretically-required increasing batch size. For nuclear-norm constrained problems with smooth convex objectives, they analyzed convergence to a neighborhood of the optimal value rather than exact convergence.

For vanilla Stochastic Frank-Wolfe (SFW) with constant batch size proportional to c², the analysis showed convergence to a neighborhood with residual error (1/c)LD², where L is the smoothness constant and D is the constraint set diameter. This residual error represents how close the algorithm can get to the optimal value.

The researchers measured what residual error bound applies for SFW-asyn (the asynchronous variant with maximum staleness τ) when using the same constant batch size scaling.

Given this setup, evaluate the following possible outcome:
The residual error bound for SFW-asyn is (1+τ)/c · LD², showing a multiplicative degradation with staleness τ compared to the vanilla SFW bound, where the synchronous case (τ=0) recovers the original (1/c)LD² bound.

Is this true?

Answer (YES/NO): NO